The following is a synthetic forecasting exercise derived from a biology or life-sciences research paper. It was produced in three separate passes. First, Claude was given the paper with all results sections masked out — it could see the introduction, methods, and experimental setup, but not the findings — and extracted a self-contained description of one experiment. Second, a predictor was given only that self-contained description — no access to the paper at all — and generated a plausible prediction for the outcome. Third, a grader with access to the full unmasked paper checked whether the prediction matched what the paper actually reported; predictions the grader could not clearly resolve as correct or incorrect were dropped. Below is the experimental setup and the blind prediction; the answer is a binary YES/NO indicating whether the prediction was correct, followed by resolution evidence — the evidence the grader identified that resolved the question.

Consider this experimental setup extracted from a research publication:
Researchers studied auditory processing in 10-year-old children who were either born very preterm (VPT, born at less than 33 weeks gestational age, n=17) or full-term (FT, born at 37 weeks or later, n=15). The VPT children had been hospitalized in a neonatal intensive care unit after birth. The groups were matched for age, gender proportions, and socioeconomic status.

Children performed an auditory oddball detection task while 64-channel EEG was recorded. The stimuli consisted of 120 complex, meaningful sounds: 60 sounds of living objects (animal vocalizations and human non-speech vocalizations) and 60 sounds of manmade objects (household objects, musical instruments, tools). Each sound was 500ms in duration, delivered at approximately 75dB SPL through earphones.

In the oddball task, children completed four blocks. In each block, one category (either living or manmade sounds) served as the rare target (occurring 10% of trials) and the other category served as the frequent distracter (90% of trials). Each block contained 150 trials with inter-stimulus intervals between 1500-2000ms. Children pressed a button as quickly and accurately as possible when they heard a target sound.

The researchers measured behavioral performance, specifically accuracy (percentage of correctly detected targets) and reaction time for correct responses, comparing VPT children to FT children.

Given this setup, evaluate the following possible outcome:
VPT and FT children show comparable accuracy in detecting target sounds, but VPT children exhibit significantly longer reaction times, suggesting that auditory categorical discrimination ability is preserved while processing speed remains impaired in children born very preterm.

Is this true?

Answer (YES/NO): NO